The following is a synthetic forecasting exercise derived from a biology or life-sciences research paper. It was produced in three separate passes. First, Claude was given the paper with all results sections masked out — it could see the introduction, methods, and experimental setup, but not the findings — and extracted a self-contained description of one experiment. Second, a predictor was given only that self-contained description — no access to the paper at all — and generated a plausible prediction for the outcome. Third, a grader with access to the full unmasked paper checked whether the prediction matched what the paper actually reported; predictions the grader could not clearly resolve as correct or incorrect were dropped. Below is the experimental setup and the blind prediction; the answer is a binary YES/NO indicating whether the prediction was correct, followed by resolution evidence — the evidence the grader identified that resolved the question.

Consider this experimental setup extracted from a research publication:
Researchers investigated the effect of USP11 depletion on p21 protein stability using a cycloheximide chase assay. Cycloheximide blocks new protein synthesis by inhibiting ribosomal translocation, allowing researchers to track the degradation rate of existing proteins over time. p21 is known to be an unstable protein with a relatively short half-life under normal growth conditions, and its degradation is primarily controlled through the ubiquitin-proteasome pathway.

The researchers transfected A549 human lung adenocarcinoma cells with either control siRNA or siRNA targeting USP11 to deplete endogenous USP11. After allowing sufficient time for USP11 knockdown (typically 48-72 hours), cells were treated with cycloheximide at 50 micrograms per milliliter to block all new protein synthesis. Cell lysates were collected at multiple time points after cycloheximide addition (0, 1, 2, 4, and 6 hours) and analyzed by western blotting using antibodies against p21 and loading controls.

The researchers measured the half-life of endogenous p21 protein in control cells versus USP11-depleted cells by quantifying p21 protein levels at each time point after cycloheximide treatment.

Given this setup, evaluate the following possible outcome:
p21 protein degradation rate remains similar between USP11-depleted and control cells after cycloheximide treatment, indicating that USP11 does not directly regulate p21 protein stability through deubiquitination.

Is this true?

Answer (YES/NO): NO